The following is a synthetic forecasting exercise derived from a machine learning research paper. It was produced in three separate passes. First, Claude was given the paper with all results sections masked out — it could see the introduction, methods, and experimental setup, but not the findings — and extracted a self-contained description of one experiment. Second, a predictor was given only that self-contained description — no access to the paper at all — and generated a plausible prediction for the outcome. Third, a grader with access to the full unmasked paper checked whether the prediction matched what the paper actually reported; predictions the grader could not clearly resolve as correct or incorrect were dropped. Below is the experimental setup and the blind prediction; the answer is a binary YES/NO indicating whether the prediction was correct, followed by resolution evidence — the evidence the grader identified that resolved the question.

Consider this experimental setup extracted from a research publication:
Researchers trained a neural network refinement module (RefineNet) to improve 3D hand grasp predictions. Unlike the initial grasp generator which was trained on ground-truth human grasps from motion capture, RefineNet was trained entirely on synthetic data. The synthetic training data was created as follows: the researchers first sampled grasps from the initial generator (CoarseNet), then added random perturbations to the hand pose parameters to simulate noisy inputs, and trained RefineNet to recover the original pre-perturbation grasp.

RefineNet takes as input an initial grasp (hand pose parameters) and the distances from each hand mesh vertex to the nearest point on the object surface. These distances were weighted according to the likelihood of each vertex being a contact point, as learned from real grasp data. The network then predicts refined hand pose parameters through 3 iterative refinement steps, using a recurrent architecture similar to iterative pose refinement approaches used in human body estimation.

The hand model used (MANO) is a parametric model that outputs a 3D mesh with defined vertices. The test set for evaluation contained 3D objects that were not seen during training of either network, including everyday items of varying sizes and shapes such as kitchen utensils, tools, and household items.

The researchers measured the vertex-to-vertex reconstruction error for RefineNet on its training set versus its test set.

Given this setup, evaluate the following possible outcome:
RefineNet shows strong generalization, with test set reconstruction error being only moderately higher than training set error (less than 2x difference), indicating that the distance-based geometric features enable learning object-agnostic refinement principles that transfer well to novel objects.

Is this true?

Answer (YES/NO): YES